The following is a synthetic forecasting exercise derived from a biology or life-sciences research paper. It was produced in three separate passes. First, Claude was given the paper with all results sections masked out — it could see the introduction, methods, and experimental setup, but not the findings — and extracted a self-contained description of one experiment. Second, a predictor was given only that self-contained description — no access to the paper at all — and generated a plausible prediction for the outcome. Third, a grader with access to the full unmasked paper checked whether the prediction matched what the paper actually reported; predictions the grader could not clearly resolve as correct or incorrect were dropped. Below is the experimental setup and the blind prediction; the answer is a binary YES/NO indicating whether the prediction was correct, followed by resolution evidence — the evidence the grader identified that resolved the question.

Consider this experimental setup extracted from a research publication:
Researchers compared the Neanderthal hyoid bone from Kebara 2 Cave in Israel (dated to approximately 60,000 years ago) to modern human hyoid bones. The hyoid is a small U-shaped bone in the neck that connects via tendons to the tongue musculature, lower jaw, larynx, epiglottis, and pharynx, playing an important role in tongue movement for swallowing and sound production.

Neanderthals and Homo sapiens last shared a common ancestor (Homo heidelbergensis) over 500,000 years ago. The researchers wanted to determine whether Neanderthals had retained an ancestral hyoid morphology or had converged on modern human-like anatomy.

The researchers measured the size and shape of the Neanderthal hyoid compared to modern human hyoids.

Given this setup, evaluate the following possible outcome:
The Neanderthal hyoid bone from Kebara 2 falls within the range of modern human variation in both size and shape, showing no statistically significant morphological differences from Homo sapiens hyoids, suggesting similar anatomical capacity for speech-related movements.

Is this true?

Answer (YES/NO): YES